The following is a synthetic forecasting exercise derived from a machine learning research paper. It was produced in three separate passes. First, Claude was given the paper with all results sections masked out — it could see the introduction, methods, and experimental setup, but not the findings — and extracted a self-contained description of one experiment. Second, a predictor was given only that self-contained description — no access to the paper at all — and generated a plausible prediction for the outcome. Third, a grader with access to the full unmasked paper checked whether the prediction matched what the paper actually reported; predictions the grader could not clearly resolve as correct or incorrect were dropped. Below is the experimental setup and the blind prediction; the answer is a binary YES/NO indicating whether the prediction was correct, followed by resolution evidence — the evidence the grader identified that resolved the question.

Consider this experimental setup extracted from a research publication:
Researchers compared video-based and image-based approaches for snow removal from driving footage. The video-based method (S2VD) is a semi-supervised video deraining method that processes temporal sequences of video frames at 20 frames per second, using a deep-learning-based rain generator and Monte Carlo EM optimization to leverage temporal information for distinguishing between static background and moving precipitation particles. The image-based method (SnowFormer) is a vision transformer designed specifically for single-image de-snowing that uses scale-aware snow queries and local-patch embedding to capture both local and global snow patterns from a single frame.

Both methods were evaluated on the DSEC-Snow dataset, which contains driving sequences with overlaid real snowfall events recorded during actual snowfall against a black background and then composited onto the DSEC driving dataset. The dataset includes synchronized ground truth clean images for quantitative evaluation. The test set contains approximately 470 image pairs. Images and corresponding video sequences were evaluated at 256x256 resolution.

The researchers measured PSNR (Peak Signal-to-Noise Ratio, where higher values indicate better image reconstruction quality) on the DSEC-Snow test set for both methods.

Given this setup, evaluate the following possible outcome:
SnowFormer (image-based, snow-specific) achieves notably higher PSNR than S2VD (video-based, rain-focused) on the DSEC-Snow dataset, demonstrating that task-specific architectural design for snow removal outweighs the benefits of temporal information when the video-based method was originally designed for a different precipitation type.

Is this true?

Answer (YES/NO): NO